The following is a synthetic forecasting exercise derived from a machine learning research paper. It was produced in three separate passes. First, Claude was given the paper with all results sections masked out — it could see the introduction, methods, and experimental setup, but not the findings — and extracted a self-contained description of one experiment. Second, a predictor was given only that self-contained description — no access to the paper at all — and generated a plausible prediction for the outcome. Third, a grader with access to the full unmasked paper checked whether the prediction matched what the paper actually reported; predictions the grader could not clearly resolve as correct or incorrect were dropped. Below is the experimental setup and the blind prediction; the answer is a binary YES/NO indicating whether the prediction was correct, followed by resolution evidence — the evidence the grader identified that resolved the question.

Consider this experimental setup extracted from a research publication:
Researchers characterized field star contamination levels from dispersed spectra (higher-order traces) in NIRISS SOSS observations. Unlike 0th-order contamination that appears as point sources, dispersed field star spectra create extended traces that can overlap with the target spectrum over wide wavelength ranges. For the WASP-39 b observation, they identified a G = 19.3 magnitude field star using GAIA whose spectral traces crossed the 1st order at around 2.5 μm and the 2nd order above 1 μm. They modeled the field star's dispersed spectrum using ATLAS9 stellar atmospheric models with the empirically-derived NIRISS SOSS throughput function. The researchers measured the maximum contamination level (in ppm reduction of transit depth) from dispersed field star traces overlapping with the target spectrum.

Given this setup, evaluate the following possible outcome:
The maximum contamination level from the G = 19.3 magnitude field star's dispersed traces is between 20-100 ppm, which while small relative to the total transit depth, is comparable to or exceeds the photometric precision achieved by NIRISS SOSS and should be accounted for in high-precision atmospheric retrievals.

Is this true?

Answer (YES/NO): NO